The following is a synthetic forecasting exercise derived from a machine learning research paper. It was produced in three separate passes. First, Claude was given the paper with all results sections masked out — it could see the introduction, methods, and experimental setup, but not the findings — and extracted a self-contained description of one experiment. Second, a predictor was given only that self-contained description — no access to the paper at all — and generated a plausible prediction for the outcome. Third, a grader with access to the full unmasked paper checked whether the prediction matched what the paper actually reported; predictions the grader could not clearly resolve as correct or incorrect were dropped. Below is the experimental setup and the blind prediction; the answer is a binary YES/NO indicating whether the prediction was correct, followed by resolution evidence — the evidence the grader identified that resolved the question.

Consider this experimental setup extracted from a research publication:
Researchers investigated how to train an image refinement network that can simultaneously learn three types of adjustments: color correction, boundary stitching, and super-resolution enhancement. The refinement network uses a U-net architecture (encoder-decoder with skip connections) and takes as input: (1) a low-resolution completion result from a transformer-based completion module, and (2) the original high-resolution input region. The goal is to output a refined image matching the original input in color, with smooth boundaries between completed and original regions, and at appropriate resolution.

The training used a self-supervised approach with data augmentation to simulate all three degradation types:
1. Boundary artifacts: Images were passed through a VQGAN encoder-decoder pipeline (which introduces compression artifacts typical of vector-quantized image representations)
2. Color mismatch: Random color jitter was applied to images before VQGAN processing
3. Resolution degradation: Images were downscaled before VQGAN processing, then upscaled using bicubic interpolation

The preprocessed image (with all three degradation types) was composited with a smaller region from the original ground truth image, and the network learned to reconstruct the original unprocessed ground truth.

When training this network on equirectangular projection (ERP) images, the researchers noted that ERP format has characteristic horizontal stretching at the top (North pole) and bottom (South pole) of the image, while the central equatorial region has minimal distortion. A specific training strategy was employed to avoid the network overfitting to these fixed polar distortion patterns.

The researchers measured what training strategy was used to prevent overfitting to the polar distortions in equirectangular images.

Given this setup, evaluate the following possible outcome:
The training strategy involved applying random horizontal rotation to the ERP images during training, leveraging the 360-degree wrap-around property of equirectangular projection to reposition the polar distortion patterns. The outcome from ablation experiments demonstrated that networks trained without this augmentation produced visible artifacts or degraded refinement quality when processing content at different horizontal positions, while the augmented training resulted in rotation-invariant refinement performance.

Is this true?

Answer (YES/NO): NO